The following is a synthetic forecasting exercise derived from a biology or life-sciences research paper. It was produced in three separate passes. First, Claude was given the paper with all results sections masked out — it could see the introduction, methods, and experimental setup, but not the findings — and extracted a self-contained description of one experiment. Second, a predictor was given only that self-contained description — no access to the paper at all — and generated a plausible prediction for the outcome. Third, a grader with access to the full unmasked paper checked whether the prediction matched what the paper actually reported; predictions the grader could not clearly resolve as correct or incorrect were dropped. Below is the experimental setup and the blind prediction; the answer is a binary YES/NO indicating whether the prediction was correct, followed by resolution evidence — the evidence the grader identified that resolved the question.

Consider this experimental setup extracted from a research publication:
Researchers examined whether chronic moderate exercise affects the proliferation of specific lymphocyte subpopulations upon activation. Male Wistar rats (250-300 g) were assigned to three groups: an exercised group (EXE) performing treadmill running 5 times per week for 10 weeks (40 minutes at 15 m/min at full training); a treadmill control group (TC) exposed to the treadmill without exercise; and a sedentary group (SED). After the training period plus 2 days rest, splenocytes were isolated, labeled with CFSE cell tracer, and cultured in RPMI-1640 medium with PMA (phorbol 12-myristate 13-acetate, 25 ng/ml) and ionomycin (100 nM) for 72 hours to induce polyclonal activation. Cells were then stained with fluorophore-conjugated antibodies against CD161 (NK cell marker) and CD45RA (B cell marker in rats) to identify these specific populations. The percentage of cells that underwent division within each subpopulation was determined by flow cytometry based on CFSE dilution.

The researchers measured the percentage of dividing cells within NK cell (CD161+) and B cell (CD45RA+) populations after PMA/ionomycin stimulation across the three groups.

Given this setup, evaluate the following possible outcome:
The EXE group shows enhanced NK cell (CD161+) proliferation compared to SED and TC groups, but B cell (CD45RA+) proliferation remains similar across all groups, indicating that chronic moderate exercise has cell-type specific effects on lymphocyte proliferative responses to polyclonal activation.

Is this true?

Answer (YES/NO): NO